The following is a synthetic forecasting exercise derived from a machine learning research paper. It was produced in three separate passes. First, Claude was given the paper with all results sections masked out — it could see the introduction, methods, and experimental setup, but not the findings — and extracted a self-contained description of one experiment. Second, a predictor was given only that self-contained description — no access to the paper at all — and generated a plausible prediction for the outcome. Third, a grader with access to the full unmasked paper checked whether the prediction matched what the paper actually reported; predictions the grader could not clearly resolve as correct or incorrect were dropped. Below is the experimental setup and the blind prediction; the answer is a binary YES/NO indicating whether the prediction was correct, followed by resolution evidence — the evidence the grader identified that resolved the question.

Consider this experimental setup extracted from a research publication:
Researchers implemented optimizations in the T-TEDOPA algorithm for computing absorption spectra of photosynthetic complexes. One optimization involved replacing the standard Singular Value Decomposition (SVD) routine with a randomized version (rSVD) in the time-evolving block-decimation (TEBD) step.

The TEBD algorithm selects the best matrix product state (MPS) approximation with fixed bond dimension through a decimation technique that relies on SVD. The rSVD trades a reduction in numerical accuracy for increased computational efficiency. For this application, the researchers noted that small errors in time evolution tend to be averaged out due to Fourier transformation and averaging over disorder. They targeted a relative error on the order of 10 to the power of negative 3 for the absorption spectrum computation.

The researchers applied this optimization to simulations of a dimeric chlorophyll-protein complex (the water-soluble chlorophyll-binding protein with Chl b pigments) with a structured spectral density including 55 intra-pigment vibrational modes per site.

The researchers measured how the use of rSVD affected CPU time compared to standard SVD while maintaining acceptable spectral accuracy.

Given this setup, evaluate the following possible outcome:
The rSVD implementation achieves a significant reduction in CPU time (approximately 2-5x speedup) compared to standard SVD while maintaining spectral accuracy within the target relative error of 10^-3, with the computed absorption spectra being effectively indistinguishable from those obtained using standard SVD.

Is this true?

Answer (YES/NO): NO